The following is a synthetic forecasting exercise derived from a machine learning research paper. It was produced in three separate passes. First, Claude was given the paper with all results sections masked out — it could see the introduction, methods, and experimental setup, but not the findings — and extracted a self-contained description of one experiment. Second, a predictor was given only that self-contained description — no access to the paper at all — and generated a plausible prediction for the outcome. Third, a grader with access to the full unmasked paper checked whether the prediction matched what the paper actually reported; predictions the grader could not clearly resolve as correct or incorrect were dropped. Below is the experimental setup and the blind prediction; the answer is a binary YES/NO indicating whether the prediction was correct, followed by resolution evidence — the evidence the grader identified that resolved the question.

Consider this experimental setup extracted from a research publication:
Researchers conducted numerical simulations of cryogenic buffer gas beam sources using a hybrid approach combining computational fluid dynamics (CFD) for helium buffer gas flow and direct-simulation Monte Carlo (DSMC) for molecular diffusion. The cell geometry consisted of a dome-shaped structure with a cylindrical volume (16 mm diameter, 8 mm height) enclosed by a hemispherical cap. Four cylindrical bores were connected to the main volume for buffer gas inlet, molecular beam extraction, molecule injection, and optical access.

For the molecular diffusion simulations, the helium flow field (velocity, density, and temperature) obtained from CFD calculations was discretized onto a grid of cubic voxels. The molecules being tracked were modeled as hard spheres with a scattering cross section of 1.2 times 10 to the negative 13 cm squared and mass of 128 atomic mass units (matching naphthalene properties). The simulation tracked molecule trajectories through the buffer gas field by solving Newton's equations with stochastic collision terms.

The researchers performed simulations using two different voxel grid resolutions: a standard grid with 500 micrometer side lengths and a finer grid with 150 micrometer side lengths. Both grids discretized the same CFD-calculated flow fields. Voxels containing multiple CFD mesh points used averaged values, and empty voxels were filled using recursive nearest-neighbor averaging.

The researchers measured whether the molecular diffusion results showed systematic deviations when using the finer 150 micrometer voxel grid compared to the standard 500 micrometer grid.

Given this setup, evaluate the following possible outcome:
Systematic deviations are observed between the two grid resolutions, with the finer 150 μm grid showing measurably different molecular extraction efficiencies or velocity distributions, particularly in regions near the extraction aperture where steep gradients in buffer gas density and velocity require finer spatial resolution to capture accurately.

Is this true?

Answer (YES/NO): NO